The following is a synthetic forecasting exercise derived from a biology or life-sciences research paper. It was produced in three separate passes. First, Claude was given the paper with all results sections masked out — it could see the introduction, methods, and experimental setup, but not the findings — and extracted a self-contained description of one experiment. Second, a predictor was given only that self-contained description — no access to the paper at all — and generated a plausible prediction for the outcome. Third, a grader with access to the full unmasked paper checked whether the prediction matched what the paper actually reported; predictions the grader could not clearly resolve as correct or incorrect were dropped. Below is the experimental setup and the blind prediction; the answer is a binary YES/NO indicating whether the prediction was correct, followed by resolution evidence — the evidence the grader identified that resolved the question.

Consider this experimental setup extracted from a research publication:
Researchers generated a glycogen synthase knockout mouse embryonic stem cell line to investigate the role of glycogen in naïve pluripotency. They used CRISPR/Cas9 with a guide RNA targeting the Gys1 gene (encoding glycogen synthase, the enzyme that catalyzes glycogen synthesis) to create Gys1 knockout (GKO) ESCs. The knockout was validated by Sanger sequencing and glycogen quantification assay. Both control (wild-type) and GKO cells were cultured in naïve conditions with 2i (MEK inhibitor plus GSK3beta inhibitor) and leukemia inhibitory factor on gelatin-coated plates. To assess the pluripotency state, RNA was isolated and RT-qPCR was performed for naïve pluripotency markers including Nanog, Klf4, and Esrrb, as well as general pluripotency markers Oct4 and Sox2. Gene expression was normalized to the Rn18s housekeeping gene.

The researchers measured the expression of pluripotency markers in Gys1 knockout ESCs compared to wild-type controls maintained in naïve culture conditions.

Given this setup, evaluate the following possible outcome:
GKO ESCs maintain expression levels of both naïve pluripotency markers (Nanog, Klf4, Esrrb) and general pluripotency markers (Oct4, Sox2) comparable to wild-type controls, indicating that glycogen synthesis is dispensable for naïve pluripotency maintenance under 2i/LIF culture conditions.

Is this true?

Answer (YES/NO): NO